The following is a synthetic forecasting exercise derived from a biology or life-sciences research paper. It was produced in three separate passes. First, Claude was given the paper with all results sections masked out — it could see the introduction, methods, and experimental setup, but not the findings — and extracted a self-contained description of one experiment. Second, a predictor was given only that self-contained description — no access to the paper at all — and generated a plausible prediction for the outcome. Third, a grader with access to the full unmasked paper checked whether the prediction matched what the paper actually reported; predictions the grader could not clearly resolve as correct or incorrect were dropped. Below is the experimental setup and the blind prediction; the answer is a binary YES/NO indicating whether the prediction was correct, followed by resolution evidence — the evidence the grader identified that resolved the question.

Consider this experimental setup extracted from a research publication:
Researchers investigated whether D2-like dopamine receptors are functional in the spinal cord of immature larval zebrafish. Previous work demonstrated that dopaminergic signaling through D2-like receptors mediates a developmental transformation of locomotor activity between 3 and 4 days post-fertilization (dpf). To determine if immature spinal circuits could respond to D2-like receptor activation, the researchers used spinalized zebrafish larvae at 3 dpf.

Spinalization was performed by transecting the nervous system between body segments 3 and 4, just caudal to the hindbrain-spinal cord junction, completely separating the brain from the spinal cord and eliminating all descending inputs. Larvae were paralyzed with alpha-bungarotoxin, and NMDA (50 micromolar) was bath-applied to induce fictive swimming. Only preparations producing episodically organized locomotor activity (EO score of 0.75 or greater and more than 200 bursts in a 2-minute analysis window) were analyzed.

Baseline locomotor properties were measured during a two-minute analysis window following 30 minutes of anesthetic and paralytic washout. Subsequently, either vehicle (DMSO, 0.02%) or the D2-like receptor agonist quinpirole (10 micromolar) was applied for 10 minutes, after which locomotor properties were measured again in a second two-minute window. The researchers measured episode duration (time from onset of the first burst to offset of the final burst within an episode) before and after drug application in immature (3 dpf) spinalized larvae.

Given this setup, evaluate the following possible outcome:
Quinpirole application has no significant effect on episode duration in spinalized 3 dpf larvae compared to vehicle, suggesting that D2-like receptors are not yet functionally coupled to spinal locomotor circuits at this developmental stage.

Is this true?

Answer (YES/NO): NO